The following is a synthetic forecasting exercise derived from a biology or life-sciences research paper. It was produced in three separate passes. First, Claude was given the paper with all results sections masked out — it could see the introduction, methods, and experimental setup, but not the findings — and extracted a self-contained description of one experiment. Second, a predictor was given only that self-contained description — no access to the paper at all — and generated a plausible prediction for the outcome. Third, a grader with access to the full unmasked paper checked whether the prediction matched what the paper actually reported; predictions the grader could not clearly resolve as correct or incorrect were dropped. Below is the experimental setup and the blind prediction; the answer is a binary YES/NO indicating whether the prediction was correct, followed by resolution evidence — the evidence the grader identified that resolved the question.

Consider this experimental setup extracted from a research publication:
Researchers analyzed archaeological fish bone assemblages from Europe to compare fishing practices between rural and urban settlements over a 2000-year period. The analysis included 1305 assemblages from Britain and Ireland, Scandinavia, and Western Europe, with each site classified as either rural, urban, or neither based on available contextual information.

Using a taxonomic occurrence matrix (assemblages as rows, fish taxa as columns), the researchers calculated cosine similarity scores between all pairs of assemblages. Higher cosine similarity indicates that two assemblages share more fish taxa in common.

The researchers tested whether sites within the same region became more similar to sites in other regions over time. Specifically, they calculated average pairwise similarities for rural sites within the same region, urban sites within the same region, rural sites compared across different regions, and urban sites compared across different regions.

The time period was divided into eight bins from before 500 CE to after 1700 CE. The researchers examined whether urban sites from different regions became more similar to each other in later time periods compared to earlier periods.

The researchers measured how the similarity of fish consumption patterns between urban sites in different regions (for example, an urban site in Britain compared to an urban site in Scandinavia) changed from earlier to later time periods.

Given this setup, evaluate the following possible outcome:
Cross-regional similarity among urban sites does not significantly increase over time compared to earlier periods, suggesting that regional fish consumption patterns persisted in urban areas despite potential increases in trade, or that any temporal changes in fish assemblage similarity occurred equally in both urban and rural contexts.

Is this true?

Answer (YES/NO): NO